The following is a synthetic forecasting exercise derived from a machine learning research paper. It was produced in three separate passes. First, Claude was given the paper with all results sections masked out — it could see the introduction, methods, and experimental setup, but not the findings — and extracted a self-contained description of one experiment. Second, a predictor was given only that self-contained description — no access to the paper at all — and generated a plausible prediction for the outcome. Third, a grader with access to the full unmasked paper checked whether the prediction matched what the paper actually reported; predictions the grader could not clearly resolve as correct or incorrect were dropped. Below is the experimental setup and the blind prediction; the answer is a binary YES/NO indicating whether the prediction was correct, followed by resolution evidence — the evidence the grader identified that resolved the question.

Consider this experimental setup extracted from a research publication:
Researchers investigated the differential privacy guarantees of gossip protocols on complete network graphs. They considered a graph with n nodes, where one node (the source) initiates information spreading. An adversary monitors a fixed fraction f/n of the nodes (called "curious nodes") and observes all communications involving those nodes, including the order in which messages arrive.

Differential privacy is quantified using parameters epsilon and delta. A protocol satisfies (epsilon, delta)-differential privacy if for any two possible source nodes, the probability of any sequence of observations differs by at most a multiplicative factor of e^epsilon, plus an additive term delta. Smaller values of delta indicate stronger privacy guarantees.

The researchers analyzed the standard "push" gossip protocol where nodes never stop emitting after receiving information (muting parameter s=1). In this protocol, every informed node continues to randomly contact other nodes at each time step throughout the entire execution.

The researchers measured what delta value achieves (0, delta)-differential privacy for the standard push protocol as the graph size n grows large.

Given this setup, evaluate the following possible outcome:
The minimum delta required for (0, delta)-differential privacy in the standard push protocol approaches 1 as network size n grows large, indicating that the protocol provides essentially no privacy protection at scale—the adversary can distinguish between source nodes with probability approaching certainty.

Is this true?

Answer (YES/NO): YES